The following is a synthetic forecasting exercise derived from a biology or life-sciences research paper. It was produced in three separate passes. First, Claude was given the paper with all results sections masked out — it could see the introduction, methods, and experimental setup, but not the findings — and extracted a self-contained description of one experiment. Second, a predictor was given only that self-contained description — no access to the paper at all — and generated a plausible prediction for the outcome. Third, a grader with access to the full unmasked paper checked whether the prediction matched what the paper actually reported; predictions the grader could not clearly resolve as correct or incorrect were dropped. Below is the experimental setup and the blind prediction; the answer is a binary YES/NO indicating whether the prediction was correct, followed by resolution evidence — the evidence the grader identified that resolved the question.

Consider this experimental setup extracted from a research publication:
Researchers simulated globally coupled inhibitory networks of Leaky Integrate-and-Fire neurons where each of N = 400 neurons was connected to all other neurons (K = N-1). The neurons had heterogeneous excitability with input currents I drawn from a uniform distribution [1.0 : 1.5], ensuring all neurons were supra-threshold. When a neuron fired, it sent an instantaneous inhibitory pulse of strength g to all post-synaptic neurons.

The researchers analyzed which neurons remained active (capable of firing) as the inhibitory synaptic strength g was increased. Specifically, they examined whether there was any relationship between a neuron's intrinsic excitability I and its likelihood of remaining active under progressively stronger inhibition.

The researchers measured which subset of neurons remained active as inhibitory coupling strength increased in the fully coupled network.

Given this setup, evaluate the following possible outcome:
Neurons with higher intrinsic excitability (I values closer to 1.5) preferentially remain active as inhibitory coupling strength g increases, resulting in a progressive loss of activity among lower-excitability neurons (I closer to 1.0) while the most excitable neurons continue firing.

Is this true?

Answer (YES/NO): YES